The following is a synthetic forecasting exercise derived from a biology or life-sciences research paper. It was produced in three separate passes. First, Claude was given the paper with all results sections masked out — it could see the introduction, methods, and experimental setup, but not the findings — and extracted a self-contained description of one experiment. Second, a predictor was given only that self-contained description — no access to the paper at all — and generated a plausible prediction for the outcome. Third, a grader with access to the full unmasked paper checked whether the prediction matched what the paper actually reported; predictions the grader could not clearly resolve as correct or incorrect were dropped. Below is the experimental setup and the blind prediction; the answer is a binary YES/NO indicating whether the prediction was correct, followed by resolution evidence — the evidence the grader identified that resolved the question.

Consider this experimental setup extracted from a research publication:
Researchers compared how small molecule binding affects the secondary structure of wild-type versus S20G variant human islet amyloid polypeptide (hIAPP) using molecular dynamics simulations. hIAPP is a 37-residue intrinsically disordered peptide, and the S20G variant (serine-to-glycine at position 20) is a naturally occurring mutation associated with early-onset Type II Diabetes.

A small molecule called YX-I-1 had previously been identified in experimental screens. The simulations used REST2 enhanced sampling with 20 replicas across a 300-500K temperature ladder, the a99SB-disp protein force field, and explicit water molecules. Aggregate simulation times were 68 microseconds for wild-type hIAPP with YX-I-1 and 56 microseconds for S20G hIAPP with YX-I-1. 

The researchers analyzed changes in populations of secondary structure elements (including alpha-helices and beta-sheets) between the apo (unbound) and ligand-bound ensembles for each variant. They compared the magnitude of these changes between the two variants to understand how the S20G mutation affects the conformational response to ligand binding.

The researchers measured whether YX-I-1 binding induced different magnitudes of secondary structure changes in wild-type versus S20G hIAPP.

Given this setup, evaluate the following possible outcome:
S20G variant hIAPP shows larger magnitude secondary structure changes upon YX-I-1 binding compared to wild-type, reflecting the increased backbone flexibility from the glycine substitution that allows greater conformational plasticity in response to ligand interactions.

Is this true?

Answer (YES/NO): NO